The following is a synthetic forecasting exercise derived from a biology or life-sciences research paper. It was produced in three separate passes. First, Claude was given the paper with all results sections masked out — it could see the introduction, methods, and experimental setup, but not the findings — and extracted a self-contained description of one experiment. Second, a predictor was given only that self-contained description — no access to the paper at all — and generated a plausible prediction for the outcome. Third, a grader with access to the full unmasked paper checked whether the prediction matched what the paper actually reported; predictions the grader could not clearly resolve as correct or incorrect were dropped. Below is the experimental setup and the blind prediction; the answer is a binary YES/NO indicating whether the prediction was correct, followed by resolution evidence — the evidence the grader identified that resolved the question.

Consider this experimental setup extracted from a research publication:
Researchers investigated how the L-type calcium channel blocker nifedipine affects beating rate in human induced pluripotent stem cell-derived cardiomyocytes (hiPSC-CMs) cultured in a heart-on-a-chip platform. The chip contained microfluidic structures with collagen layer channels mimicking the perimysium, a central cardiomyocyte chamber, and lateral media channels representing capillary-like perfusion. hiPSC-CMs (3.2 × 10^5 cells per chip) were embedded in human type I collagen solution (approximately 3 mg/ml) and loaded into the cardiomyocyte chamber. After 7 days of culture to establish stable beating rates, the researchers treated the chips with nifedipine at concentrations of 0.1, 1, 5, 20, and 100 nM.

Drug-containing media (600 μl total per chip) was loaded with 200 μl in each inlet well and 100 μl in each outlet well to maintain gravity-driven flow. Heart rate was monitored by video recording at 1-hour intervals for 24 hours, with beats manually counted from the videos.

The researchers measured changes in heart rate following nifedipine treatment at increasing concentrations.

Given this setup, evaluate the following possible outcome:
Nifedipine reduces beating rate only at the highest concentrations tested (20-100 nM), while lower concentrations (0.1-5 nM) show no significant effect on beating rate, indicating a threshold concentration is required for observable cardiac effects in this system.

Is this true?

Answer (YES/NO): NO